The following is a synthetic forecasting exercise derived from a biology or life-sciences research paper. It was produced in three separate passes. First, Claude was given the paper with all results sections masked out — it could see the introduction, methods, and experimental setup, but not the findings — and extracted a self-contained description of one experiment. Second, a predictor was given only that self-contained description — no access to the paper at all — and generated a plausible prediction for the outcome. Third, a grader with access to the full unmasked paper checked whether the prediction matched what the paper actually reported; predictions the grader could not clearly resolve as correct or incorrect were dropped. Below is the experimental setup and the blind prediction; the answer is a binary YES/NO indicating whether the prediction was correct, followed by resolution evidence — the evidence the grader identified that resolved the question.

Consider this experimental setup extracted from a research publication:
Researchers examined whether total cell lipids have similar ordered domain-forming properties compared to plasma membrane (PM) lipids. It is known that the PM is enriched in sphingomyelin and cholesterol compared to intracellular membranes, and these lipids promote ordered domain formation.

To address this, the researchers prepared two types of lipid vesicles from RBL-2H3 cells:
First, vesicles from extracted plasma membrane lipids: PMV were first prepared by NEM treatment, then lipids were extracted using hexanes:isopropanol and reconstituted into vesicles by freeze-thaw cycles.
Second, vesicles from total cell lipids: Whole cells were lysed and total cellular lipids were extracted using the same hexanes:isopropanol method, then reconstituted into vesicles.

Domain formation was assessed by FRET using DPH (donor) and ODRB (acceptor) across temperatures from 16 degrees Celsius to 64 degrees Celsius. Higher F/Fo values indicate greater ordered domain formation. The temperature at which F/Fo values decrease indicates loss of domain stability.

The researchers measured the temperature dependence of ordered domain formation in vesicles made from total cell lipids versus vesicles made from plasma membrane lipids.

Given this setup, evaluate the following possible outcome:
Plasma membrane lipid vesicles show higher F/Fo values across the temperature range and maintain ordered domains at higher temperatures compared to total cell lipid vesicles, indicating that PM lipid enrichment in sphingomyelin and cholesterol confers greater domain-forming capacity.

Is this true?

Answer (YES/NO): YES